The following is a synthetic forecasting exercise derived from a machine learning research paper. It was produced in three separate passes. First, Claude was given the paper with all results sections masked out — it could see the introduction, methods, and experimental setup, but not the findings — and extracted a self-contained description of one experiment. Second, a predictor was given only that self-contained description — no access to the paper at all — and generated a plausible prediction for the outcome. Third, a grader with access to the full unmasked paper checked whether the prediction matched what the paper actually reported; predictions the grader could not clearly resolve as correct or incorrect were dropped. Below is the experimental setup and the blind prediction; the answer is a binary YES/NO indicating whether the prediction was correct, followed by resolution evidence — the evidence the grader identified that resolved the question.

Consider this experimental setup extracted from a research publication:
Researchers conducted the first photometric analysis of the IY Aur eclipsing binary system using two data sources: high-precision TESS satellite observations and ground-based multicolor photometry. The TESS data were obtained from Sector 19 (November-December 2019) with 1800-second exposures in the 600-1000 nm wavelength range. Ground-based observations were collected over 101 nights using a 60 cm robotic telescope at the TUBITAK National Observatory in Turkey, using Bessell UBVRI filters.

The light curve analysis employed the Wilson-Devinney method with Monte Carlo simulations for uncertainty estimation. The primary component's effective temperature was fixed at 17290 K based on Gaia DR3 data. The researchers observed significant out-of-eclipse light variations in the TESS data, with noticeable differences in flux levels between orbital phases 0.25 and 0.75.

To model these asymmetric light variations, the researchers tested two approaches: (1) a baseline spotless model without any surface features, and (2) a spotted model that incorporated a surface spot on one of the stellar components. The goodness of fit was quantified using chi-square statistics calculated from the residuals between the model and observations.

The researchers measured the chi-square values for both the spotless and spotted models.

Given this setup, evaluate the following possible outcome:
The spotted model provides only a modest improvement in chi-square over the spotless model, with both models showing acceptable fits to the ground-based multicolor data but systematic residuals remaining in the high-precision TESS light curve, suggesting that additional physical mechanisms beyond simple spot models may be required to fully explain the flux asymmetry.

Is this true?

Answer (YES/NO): NO